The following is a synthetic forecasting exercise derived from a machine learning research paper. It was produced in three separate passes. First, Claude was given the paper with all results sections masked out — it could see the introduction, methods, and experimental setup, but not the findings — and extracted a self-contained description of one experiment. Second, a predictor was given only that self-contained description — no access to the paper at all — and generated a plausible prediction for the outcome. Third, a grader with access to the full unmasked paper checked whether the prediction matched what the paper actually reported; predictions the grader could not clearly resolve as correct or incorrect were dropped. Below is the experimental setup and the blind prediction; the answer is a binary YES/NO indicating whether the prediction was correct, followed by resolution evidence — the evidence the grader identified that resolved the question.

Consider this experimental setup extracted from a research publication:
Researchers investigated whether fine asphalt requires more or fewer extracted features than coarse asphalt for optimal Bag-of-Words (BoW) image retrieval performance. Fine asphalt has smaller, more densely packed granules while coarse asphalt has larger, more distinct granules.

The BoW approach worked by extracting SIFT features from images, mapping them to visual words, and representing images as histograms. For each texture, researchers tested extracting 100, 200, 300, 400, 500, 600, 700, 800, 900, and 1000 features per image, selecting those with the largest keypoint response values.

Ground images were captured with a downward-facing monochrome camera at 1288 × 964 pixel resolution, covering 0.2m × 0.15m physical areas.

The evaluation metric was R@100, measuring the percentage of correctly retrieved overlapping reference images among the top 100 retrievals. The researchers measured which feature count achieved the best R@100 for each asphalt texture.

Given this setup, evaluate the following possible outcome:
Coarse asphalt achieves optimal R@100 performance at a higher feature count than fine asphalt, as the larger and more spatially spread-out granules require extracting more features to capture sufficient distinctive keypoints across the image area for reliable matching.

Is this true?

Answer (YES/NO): YES